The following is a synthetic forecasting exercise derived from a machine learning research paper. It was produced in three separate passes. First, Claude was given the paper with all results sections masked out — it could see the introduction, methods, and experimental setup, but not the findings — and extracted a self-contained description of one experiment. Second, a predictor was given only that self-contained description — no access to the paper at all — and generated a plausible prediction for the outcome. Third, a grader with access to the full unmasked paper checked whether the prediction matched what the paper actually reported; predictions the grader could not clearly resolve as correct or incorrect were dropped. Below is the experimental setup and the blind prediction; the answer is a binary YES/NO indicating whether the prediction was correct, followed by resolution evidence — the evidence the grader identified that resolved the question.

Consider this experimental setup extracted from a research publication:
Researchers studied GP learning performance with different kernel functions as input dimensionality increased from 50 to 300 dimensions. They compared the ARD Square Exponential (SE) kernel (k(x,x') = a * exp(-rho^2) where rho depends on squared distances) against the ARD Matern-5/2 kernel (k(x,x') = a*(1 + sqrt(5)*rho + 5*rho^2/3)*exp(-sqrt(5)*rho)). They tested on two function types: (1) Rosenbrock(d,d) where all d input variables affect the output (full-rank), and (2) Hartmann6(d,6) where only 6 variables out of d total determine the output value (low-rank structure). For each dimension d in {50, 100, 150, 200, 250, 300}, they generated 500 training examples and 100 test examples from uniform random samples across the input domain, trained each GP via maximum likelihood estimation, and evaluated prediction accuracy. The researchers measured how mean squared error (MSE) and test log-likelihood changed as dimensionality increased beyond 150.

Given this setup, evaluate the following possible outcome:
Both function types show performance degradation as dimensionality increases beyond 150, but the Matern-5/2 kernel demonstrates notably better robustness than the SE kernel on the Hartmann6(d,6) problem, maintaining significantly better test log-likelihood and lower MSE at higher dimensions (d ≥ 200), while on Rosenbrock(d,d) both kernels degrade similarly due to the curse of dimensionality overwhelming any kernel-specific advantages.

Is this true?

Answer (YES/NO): NO